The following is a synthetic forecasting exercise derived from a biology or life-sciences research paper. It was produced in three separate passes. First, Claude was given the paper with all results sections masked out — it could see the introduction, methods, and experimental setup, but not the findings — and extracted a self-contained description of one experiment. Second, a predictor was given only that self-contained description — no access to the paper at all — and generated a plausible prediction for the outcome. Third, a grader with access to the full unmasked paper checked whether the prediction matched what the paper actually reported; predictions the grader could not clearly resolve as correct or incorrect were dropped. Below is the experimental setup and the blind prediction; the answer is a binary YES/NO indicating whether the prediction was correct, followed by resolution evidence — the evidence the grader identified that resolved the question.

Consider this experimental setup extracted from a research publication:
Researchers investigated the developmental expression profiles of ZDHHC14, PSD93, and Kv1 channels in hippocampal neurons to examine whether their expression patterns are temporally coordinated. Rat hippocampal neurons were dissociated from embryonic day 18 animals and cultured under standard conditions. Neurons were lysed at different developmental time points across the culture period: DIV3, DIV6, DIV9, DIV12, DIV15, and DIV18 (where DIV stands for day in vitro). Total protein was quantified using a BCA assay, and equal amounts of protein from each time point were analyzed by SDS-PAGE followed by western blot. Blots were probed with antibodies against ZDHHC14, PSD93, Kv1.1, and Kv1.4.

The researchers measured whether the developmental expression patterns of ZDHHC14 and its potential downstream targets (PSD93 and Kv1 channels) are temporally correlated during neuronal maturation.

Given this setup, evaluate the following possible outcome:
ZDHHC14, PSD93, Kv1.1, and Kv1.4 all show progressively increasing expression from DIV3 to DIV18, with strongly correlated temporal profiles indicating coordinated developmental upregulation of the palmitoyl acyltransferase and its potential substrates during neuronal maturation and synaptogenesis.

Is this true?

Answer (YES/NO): NO